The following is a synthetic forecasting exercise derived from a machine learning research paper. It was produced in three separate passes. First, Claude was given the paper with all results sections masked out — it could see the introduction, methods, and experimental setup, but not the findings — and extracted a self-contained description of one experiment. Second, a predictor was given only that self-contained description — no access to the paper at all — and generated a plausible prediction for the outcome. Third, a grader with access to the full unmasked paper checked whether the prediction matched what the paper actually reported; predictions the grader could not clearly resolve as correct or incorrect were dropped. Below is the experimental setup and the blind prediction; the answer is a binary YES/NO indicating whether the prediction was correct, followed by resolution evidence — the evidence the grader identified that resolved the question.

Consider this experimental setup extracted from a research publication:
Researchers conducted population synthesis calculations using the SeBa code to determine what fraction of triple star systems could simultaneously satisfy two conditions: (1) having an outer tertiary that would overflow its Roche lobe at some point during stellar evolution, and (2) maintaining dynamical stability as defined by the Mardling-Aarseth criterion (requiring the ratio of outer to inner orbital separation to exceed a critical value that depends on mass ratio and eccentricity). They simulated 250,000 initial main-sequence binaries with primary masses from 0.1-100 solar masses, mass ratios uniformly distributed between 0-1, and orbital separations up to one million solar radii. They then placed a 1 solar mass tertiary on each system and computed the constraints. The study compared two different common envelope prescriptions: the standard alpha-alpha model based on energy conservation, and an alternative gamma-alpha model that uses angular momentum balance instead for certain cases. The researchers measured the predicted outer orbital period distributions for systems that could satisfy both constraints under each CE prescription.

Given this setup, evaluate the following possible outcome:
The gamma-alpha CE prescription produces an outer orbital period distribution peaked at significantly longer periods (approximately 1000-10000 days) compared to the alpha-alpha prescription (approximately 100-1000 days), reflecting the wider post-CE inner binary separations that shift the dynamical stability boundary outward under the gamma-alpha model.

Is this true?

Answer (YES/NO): NO